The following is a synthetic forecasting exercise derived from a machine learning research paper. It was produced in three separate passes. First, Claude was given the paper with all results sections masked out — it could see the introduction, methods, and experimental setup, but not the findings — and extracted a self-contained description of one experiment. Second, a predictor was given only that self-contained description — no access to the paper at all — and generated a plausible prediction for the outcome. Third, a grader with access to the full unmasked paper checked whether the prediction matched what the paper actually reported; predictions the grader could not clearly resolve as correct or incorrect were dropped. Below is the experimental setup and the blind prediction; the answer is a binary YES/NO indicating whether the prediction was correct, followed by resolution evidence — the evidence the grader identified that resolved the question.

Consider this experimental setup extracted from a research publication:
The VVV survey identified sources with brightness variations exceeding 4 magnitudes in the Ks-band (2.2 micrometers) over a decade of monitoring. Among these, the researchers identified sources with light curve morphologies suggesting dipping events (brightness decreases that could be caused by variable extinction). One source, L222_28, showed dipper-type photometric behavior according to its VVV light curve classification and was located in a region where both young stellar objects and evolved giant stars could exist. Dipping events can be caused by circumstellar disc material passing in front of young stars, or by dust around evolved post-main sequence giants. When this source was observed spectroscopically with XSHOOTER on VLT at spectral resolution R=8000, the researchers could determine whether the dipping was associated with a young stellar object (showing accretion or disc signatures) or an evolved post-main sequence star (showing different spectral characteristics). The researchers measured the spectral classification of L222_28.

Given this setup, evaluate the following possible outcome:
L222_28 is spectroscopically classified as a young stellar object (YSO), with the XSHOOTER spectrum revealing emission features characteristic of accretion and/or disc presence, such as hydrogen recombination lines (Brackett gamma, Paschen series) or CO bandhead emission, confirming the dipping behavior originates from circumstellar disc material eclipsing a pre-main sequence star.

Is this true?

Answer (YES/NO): YES